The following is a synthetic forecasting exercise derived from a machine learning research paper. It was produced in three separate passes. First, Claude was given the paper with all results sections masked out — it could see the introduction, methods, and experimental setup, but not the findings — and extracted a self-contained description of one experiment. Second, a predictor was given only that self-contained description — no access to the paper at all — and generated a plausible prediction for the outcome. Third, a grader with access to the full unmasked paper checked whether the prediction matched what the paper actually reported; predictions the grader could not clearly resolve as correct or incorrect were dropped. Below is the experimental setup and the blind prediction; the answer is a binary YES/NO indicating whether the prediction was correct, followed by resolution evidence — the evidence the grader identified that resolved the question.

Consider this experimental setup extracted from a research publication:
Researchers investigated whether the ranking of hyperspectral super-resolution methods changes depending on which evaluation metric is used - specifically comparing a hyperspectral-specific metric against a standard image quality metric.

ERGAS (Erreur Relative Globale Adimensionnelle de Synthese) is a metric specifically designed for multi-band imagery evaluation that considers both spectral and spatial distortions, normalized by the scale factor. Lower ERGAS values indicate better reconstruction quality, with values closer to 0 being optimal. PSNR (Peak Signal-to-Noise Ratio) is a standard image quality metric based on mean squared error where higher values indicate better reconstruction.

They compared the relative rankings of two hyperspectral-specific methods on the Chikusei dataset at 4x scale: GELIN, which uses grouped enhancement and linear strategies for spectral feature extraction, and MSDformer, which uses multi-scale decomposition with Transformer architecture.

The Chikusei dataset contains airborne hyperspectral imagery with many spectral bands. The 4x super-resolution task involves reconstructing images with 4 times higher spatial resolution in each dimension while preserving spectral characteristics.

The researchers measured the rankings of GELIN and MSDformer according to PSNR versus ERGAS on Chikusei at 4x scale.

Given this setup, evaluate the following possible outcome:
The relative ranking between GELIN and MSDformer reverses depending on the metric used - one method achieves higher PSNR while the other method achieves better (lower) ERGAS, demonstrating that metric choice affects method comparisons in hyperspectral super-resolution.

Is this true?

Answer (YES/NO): NO